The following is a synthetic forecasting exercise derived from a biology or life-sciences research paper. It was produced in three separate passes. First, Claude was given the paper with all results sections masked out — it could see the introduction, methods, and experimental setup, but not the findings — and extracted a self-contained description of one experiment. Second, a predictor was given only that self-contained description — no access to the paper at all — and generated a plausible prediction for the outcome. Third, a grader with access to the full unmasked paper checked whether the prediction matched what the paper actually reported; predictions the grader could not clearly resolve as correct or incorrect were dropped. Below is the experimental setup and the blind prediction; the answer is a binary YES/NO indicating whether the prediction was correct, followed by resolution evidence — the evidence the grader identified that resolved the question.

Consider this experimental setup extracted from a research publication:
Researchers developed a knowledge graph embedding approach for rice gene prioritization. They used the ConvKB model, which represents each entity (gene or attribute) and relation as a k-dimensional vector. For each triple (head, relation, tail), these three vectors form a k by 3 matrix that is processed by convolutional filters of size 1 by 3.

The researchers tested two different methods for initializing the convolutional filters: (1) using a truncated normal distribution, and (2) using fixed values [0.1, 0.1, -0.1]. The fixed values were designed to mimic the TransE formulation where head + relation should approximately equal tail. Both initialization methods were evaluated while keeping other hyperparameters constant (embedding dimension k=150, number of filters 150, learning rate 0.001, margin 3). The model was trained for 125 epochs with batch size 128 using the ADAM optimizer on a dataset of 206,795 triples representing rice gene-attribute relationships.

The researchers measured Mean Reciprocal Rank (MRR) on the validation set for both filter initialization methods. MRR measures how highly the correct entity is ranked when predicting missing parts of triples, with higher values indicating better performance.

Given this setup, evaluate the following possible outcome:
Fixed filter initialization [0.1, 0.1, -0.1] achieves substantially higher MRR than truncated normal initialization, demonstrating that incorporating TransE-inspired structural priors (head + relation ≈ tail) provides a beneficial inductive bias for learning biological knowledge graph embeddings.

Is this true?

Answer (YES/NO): NO